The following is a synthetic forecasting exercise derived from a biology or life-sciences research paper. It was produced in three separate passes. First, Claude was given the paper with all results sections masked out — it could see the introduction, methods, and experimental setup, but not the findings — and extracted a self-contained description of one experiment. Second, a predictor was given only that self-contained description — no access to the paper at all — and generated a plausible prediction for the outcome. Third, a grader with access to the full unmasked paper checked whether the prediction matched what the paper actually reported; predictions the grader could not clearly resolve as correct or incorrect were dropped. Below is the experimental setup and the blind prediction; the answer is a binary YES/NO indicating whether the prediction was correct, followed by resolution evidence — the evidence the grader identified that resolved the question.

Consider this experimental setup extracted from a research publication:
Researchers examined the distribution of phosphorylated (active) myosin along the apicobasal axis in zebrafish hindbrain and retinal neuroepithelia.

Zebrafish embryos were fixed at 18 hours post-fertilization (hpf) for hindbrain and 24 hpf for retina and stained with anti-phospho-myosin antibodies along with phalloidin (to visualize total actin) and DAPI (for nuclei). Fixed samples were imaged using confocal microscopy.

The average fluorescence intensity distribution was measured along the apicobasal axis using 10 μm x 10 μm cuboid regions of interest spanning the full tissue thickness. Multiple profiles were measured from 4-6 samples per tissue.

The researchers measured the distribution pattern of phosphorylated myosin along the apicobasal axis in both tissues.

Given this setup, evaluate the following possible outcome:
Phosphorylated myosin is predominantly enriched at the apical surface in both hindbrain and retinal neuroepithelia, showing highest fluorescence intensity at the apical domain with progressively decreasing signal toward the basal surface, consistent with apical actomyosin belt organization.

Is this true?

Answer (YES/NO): NO